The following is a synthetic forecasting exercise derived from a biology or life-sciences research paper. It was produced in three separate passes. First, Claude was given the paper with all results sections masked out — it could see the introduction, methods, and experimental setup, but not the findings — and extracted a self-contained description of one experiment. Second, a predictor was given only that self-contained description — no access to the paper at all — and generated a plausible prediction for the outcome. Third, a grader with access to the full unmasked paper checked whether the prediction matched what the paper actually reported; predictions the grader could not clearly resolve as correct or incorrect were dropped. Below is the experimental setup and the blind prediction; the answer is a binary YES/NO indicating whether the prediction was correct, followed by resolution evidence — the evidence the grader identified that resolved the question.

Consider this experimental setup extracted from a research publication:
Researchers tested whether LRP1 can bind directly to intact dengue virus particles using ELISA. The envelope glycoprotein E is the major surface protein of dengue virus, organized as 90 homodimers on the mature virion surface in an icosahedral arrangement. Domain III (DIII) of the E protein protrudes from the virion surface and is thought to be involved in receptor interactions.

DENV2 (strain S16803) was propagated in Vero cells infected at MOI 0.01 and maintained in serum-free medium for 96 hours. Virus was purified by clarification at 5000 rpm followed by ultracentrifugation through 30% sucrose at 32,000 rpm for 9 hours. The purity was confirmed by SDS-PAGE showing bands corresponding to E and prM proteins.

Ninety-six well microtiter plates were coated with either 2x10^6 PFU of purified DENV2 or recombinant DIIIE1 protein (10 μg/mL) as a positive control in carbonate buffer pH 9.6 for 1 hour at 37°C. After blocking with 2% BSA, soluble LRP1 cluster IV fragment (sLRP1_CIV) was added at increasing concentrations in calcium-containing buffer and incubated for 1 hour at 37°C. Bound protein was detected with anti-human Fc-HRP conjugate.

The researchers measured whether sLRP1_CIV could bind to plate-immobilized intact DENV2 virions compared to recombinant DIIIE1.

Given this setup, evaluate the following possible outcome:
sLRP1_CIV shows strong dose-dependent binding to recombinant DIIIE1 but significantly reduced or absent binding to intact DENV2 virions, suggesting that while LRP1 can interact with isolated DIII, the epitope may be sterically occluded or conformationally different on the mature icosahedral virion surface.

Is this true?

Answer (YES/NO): NO